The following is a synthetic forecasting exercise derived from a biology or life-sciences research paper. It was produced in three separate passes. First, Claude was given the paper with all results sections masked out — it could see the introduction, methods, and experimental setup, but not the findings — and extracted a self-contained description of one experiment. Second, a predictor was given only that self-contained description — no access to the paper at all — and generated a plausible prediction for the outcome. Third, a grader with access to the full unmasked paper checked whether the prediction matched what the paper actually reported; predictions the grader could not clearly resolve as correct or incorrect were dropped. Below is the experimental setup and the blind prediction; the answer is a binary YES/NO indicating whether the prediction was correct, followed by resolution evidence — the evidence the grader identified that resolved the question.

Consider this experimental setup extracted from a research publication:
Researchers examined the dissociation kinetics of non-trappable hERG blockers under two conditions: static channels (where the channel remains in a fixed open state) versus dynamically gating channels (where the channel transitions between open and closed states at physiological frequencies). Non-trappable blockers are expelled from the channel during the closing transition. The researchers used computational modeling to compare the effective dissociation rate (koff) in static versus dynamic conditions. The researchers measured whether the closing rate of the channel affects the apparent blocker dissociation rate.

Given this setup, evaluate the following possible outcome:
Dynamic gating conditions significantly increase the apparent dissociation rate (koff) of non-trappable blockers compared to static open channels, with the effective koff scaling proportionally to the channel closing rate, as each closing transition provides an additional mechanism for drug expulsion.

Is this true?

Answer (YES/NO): YES